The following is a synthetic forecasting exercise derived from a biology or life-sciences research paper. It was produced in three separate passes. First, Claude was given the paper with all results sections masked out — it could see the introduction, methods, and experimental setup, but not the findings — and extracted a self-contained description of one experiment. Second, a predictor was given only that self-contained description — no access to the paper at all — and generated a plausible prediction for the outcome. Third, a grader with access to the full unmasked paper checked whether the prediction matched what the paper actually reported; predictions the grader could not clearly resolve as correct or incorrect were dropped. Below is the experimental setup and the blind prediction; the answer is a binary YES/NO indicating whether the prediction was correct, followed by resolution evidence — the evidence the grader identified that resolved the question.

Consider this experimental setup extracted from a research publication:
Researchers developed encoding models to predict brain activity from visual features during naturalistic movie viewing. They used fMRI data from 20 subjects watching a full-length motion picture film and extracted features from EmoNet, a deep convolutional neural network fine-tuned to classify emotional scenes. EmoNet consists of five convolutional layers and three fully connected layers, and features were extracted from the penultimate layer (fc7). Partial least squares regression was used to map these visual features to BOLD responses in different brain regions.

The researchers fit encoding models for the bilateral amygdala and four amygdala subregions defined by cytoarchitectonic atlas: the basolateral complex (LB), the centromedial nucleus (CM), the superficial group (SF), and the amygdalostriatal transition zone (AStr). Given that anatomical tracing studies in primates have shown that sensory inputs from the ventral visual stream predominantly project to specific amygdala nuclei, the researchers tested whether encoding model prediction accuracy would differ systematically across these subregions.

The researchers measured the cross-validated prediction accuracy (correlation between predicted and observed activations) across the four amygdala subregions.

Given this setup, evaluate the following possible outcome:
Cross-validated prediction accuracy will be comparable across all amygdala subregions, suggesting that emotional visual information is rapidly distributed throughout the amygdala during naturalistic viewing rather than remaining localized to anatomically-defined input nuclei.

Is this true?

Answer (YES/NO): NO